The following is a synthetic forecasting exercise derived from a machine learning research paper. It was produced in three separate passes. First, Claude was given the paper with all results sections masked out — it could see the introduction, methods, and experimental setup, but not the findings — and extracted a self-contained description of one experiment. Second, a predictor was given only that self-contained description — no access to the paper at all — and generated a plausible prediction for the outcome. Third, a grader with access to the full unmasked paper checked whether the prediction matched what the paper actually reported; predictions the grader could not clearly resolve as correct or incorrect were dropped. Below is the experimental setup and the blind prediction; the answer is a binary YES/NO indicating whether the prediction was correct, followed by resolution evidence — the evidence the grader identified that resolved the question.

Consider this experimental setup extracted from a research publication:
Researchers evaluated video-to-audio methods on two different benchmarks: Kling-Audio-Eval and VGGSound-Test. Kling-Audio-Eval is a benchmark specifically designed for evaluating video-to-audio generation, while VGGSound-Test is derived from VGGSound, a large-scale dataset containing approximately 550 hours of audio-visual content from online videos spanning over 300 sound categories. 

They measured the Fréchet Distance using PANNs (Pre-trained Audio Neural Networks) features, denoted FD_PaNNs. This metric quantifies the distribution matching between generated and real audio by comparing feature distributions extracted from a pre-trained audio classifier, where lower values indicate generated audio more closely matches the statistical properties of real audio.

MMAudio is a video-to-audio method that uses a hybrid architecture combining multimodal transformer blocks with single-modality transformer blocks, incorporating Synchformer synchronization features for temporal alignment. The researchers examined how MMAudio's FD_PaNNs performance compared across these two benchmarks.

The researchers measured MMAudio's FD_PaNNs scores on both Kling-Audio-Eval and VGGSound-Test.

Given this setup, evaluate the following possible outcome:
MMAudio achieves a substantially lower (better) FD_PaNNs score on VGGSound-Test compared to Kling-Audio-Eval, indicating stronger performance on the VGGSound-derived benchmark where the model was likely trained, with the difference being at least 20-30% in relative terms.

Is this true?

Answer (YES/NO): NO